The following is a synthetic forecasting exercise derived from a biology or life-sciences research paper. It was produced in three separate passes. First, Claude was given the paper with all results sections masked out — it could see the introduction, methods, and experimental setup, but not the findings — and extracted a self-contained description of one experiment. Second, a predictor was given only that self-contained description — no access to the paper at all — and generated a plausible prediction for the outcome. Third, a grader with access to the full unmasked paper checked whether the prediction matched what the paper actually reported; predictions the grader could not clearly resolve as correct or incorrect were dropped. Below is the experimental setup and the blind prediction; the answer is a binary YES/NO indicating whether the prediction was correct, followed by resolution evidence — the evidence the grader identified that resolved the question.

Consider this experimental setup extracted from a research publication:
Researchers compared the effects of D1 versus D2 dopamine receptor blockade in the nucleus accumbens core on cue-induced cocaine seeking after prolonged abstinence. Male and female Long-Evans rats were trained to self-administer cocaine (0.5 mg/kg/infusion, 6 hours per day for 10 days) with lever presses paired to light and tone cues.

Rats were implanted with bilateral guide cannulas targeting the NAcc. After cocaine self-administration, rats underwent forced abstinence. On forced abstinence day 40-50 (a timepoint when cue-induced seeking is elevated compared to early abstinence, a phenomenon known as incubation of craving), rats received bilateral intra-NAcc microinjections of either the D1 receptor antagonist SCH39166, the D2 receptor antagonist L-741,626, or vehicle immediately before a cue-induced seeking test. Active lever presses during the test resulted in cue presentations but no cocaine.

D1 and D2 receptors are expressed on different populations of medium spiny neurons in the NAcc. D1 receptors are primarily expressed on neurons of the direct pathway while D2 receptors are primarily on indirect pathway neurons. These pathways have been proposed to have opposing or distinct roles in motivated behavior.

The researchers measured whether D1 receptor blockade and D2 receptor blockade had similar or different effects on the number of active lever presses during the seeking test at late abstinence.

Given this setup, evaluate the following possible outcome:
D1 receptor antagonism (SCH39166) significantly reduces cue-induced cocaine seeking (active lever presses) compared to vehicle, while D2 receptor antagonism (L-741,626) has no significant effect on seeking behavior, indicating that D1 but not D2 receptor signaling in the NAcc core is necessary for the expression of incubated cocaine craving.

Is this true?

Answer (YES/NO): NO